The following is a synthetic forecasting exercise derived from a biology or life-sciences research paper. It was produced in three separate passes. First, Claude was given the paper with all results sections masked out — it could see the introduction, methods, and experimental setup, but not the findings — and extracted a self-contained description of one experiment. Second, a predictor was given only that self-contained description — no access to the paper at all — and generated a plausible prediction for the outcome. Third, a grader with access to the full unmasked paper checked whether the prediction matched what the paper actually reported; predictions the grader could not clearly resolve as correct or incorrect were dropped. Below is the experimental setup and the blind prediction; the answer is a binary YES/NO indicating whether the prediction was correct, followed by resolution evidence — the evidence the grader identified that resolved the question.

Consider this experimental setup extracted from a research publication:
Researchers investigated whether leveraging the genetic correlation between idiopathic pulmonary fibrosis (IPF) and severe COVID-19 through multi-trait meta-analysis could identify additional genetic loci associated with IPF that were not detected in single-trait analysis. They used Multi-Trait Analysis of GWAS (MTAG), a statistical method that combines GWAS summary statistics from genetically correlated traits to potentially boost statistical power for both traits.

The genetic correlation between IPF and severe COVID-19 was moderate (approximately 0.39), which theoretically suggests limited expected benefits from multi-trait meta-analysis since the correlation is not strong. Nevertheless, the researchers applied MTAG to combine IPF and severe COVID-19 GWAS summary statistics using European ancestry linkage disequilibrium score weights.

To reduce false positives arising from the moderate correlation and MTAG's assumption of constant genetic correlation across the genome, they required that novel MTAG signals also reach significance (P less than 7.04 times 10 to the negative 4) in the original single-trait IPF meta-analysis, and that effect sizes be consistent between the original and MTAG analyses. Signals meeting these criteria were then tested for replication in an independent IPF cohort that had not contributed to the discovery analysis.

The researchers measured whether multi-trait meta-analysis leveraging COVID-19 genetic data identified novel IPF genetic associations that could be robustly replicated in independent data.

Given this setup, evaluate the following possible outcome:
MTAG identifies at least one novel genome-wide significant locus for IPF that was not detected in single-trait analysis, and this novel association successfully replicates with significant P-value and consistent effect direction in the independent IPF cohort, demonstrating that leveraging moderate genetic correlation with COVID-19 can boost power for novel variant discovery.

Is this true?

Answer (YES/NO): YES